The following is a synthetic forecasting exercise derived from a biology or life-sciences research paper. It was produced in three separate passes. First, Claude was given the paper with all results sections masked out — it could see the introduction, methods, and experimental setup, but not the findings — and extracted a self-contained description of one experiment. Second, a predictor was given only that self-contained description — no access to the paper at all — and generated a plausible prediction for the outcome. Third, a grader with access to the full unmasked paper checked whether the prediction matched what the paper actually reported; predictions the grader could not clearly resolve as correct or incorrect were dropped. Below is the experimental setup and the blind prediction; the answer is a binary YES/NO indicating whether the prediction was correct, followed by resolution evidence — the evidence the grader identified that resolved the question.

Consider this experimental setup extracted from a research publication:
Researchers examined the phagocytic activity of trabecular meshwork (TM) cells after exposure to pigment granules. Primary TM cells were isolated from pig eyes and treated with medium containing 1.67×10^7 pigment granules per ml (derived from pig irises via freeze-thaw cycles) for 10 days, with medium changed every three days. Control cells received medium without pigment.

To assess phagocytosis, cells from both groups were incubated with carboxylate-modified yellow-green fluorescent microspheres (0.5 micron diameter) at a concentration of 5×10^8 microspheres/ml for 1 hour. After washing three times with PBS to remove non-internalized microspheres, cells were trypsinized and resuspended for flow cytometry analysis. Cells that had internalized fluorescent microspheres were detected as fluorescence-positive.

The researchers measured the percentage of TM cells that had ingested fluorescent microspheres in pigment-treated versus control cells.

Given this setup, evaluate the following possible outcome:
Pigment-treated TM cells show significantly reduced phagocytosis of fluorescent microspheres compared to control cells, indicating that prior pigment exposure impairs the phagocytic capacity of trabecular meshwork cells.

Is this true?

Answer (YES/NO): YES